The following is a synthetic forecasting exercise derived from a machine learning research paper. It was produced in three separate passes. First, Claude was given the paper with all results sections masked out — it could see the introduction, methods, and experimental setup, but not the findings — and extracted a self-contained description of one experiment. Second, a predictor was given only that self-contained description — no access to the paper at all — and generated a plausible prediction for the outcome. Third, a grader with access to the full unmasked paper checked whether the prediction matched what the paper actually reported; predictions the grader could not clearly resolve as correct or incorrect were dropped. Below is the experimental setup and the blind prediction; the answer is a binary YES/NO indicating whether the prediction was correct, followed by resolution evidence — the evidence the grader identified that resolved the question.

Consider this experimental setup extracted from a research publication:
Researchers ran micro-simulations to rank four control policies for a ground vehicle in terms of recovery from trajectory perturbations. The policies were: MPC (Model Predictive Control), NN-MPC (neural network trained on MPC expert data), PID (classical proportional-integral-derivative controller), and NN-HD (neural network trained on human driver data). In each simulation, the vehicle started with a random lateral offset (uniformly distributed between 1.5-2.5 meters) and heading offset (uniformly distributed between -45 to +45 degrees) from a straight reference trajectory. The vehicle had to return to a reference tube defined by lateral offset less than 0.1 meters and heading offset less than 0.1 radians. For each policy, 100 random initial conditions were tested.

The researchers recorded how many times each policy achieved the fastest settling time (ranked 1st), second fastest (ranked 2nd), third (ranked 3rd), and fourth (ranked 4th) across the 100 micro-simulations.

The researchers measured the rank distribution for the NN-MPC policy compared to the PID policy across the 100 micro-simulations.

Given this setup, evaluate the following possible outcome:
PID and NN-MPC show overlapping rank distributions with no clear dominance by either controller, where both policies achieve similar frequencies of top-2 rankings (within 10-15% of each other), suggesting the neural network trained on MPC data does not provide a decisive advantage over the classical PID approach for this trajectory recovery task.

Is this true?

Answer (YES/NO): NO